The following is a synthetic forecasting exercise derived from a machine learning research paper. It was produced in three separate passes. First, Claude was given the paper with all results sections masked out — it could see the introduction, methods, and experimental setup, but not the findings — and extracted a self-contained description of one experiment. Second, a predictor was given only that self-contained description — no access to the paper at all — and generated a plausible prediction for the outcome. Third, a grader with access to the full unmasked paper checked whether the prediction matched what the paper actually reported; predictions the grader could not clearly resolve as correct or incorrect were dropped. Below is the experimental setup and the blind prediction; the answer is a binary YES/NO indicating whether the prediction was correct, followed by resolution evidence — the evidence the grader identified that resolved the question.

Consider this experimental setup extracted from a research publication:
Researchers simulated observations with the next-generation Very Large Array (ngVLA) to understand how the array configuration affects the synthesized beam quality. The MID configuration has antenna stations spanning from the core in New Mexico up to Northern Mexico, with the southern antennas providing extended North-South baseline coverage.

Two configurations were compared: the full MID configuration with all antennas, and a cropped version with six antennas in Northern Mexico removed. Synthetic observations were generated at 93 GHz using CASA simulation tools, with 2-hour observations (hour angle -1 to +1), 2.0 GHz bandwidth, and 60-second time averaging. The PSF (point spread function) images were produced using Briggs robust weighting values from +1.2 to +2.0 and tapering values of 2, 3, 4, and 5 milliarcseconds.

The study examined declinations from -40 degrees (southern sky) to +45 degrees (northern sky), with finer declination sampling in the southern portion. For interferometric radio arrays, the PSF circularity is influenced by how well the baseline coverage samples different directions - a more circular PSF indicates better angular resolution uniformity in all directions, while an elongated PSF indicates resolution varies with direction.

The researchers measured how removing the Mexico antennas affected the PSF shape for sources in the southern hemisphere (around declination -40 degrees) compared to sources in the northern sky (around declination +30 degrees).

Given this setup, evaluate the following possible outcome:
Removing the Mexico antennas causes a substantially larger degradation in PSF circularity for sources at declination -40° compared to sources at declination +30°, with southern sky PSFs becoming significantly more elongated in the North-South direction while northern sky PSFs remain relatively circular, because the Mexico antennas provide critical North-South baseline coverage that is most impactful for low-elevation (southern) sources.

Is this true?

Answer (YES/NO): YES